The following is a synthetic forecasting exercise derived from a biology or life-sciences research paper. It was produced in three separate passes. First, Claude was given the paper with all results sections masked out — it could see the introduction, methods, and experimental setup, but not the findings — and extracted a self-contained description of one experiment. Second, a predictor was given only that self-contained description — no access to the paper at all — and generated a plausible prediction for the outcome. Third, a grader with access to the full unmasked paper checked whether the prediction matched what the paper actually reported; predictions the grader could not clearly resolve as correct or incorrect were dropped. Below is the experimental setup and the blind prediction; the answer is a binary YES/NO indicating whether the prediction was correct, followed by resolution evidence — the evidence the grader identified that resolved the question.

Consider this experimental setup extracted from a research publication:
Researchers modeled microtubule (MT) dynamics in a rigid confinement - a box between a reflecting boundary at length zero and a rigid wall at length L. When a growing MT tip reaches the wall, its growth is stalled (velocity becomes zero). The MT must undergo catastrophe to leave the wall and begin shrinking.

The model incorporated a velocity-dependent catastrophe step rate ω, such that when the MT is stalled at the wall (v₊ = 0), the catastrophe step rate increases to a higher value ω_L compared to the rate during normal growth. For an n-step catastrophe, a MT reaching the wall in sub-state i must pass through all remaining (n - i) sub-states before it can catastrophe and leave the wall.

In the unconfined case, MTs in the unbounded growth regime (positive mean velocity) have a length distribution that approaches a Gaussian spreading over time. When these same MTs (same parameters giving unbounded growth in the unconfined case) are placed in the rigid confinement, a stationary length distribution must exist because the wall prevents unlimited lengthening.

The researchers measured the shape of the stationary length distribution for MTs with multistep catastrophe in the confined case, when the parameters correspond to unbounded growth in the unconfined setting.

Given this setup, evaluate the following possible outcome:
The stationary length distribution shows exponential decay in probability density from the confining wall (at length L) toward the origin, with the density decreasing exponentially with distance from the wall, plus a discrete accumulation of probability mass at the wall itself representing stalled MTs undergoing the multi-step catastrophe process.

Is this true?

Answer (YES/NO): YES